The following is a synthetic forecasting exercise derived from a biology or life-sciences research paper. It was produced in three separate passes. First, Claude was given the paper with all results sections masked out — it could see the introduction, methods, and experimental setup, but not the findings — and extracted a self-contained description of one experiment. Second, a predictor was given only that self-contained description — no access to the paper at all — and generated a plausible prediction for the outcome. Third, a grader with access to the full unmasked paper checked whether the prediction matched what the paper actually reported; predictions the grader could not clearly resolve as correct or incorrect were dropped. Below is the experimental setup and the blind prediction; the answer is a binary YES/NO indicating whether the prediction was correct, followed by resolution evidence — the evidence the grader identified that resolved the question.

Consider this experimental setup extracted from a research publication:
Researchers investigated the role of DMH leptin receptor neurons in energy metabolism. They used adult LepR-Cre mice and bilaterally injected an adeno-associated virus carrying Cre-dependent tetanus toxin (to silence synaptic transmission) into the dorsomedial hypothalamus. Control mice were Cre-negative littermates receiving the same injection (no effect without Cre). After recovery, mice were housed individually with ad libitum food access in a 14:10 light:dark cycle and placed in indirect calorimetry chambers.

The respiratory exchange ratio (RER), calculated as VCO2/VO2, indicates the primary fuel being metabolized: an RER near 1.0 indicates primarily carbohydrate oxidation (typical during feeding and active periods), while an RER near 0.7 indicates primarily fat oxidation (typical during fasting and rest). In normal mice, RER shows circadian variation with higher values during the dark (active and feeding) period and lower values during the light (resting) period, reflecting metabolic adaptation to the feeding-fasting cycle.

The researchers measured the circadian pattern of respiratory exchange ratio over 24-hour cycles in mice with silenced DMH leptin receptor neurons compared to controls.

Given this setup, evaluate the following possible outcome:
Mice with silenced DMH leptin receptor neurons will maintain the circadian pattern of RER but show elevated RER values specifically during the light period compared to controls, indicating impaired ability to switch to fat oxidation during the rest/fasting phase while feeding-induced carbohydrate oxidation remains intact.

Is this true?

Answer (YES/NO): NO